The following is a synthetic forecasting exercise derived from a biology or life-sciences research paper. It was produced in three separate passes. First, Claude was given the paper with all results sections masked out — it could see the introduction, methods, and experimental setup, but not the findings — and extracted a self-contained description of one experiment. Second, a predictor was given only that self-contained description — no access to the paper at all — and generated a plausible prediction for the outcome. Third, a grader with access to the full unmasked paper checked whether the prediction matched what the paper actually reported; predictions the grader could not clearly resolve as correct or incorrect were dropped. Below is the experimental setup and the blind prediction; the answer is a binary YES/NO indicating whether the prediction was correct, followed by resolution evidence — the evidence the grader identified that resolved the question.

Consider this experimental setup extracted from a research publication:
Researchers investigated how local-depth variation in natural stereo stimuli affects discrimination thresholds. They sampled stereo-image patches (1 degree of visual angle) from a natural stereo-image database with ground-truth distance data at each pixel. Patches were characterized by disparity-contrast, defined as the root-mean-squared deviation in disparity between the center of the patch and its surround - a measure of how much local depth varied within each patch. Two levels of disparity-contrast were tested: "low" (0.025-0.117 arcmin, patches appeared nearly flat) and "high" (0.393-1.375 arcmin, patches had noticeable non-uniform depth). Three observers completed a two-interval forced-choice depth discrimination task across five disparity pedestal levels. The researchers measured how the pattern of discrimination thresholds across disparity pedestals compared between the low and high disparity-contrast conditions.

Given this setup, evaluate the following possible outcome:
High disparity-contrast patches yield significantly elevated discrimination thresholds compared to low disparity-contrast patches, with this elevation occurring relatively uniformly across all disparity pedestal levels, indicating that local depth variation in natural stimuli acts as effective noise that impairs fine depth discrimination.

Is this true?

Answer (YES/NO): NO